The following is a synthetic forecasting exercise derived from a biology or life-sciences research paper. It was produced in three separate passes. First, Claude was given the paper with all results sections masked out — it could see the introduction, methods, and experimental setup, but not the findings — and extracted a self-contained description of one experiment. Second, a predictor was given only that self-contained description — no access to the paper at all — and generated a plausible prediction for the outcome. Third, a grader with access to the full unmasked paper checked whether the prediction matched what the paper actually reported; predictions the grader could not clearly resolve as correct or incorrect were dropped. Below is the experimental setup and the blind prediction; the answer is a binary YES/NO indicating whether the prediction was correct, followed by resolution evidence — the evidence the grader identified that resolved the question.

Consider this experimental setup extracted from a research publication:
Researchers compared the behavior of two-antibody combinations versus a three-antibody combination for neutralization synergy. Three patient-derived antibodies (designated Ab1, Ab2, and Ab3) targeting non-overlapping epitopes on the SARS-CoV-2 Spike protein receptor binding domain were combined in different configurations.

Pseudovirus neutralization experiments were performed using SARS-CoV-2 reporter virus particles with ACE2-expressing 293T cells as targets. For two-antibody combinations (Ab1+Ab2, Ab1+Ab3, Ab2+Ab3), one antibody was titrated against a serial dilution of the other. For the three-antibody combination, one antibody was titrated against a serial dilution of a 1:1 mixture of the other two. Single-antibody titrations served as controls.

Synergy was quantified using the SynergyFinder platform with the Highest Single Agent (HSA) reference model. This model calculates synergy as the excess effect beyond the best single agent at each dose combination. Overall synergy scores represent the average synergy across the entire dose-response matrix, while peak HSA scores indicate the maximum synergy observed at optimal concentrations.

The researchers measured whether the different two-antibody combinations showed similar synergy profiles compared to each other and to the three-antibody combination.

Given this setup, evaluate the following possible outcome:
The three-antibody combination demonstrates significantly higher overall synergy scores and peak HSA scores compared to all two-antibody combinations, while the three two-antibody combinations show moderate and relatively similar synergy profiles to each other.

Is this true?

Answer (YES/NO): NO